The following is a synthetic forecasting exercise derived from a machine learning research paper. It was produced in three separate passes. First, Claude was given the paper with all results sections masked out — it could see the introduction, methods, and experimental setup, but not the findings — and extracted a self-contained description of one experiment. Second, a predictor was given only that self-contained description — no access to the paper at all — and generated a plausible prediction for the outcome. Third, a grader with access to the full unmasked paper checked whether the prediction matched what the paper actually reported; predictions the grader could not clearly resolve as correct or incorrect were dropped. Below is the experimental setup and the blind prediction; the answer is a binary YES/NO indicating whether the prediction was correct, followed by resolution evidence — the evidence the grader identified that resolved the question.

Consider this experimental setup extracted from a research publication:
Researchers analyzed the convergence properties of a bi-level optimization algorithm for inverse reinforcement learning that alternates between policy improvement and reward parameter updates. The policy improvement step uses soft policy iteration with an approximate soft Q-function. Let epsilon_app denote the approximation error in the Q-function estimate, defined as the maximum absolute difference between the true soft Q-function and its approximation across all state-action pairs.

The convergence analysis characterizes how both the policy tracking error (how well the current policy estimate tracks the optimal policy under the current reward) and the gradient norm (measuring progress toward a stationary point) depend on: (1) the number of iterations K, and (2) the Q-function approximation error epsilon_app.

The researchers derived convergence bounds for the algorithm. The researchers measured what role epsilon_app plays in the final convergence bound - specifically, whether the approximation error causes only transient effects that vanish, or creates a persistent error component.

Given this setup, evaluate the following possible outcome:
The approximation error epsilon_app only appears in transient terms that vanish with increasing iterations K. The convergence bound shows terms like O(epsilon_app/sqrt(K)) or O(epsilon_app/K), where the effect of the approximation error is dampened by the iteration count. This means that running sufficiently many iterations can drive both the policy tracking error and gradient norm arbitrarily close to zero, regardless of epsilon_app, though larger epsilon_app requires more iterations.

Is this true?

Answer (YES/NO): NO